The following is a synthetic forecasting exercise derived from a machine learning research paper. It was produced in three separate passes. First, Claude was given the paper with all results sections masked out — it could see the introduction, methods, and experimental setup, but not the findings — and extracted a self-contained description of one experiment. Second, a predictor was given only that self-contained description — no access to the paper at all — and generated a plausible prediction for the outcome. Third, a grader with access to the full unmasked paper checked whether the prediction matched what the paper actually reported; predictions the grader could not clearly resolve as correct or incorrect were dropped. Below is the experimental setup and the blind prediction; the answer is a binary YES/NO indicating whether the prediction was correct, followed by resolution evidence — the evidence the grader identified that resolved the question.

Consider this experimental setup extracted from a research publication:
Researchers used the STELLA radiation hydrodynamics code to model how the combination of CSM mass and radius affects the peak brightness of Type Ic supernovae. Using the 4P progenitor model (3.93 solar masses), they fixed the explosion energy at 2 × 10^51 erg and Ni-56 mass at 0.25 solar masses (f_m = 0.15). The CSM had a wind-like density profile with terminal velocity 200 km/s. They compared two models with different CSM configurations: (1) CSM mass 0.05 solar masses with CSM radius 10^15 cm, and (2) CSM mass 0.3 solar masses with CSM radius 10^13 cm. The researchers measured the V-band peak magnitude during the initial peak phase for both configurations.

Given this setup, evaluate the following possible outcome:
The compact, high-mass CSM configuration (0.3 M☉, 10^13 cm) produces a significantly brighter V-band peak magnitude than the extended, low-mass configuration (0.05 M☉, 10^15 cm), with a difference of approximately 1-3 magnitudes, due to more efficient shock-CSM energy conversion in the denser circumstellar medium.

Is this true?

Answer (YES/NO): NO